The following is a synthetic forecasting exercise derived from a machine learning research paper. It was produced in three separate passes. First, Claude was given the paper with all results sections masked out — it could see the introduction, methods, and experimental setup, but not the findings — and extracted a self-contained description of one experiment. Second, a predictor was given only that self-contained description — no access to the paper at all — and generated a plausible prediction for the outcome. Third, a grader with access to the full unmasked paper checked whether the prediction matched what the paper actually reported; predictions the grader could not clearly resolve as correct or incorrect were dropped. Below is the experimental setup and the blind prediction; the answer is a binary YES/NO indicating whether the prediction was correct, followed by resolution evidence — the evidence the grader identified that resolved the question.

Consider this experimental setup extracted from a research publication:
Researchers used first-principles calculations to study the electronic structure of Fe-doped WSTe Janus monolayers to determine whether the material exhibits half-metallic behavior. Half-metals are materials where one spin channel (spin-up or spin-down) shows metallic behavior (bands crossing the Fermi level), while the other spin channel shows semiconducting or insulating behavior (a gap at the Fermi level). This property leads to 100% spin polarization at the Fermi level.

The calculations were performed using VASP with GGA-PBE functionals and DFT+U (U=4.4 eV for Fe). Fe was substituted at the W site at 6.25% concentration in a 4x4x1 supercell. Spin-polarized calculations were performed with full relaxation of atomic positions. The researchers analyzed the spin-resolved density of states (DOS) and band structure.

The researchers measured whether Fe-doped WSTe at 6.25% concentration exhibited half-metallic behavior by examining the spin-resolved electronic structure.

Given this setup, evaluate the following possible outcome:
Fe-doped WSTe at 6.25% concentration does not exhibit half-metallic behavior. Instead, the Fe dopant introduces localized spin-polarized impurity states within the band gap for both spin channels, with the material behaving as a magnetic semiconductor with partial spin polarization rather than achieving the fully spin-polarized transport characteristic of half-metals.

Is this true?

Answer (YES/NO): NO